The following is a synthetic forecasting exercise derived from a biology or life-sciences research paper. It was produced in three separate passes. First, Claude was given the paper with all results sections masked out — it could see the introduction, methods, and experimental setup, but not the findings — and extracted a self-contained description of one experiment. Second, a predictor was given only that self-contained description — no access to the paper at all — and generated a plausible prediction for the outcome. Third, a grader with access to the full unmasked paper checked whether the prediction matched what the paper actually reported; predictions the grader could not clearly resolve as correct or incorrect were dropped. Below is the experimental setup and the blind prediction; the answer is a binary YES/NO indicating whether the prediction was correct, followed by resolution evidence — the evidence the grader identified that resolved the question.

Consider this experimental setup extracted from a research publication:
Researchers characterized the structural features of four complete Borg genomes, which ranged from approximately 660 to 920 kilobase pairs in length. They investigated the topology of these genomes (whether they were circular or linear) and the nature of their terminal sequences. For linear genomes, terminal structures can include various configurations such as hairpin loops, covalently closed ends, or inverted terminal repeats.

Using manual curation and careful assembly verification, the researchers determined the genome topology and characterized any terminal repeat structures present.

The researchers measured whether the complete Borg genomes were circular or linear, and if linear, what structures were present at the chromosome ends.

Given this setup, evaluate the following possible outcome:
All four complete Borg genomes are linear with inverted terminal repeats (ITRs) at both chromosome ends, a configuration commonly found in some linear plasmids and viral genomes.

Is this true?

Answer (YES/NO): YES